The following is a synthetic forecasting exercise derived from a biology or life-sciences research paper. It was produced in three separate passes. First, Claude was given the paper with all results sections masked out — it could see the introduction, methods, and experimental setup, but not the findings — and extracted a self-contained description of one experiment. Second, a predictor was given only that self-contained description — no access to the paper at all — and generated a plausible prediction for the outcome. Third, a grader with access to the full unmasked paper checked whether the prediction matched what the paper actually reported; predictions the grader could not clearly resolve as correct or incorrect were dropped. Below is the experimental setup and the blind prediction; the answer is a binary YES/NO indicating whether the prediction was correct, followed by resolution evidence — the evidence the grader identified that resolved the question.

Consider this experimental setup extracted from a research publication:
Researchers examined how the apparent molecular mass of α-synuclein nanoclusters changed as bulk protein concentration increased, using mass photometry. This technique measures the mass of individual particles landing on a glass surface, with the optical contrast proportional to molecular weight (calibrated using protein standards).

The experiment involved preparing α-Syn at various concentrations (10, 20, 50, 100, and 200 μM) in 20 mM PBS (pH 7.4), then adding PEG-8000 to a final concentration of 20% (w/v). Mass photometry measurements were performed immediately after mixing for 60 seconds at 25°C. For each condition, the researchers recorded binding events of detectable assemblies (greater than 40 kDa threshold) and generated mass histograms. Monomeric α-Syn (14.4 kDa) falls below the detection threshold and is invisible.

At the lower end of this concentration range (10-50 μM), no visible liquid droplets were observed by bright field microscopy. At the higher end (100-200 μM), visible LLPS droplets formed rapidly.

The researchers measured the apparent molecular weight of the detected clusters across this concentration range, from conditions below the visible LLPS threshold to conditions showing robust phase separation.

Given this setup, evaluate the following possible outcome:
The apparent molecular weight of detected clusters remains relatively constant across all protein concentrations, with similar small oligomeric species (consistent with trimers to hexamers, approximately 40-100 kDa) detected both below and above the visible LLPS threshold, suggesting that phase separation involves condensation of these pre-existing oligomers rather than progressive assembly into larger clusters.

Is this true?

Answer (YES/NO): NO